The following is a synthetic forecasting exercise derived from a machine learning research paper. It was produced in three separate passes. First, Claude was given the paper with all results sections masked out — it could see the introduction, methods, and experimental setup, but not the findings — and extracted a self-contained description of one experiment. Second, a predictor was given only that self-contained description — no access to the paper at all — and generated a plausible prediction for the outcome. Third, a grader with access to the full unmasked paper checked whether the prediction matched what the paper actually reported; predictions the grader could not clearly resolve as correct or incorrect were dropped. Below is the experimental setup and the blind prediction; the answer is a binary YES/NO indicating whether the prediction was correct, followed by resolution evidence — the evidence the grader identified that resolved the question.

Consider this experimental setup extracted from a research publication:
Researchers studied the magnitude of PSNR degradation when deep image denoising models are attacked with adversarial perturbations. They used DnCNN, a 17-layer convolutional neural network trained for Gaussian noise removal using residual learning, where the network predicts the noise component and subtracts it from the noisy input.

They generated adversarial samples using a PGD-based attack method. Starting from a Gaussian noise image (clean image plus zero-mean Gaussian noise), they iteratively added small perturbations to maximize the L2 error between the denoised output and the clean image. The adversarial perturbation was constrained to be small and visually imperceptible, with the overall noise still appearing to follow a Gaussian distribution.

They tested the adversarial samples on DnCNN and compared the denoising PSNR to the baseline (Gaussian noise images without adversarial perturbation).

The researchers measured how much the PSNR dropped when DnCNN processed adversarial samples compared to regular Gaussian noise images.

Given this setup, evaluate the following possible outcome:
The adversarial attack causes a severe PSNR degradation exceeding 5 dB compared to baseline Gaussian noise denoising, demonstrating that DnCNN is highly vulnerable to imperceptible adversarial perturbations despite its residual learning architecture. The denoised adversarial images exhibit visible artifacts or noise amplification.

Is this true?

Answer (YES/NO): NO